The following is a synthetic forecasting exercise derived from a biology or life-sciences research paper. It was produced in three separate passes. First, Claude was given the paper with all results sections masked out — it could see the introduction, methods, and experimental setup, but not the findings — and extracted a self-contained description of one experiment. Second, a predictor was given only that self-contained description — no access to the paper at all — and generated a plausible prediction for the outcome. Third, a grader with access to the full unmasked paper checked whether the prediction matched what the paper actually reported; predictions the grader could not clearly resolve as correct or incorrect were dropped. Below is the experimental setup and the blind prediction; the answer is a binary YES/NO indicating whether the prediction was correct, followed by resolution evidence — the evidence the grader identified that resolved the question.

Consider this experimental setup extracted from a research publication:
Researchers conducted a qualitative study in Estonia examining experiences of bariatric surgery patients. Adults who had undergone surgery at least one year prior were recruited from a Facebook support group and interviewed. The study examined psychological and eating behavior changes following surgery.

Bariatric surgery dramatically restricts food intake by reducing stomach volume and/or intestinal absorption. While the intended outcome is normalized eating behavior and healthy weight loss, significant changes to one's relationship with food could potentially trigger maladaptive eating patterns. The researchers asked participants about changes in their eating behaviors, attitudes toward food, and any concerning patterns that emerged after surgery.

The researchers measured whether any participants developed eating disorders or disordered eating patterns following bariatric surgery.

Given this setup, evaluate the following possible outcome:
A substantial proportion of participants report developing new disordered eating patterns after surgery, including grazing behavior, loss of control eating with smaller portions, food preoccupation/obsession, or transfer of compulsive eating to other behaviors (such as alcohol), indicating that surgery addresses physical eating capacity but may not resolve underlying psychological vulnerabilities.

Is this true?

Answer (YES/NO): NO